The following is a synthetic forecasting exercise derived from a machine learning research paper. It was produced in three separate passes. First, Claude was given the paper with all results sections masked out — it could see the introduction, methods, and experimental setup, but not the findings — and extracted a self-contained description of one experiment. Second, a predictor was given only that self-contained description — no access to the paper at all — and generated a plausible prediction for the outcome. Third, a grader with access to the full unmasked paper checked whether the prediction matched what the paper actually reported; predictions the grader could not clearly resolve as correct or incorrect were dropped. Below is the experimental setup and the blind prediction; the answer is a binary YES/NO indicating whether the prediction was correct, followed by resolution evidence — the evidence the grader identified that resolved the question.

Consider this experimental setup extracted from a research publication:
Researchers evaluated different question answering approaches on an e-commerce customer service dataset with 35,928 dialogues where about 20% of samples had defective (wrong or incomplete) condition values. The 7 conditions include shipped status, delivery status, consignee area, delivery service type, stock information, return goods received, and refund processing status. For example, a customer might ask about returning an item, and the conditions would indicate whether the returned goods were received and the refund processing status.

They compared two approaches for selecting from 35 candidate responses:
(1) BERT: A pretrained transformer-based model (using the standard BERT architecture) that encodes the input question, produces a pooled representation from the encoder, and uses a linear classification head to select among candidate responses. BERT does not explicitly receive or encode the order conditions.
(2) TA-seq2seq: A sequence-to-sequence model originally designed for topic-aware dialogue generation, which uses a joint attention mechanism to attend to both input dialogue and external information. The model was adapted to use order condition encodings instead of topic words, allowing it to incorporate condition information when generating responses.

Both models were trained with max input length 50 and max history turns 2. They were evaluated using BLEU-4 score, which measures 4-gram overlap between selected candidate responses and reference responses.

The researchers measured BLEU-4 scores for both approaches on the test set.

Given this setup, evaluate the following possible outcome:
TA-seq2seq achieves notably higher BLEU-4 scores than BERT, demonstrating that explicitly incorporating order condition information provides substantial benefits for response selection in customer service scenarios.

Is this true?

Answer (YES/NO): NO